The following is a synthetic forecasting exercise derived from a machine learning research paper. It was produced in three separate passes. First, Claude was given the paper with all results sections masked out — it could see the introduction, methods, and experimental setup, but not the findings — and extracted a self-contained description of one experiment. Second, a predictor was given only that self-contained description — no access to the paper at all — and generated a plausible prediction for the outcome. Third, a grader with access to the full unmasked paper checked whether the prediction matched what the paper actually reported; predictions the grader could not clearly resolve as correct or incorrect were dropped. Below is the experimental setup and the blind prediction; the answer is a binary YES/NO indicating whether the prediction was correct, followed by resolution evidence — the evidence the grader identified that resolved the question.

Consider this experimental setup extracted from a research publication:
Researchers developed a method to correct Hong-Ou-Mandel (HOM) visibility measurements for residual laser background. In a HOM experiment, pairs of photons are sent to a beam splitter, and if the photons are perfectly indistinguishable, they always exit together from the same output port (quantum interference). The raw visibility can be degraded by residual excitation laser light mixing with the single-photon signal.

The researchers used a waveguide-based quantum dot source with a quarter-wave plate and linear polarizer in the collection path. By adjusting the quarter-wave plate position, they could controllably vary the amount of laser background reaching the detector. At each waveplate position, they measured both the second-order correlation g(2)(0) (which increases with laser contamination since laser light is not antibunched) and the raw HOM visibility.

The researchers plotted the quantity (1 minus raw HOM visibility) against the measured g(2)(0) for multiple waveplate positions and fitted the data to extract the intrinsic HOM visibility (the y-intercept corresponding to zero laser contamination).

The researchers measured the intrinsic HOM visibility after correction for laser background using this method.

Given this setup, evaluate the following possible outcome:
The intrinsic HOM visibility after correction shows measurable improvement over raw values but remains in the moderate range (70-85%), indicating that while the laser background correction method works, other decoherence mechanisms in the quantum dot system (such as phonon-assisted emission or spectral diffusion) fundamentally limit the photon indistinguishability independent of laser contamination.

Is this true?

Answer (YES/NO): NO